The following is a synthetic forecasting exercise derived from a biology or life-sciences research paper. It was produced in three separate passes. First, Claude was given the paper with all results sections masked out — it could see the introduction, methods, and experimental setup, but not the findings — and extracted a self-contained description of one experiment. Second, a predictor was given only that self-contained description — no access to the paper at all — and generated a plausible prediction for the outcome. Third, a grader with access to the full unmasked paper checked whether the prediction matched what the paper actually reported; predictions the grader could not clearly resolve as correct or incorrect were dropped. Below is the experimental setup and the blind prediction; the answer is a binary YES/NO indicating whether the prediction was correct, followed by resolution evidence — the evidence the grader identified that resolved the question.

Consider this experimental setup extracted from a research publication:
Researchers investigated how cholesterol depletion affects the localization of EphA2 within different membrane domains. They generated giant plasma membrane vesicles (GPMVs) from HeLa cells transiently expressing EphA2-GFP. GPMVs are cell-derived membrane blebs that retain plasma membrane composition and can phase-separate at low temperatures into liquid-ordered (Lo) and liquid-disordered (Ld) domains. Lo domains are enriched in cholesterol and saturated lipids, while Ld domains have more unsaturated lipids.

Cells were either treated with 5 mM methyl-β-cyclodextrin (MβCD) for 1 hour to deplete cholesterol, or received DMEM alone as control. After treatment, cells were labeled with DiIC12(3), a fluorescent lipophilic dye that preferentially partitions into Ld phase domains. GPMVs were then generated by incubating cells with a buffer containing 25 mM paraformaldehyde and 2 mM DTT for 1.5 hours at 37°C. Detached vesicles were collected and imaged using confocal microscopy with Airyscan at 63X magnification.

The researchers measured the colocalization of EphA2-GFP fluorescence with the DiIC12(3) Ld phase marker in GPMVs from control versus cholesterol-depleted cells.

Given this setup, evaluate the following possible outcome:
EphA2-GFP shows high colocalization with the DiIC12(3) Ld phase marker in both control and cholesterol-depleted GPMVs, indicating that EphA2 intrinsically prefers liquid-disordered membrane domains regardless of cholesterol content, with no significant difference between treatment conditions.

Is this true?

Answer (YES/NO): YES